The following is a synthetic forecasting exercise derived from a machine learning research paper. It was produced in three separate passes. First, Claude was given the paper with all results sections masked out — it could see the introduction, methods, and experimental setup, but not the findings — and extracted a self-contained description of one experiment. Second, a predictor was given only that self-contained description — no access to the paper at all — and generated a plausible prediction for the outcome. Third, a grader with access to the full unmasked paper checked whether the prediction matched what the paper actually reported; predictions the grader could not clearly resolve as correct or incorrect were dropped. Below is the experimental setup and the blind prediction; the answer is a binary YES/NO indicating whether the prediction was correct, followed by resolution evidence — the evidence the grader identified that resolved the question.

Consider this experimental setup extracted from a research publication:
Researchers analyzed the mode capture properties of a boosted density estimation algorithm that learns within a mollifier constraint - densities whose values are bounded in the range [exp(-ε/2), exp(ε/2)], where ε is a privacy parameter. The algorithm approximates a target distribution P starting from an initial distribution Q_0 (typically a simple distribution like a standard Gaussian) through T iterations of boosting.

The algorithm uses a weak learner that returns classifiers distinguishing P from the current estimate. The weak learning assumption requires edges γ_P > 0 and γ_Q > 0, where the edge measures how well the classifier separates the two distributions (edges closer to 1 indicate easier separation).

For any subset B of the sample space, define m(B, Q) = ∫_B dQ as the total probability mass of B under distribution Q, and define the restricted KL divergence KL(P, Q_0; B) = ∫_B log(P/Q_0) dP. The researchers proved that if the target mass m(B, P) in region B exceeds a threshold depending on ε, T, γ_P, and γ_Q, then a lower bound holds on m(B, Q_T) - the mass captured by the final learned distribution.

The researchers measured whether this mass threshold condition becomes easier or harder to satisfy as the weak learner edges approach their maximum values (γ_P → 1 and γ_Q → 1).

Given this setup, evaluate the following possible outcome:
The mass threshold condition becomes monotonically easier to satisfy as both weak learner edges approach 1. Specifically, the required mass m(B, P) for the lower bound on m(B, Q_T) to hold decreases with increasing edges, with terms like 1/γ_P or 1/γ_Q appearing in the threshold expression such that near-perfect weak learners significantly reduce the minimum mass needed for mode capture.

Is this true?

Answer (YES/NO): NO